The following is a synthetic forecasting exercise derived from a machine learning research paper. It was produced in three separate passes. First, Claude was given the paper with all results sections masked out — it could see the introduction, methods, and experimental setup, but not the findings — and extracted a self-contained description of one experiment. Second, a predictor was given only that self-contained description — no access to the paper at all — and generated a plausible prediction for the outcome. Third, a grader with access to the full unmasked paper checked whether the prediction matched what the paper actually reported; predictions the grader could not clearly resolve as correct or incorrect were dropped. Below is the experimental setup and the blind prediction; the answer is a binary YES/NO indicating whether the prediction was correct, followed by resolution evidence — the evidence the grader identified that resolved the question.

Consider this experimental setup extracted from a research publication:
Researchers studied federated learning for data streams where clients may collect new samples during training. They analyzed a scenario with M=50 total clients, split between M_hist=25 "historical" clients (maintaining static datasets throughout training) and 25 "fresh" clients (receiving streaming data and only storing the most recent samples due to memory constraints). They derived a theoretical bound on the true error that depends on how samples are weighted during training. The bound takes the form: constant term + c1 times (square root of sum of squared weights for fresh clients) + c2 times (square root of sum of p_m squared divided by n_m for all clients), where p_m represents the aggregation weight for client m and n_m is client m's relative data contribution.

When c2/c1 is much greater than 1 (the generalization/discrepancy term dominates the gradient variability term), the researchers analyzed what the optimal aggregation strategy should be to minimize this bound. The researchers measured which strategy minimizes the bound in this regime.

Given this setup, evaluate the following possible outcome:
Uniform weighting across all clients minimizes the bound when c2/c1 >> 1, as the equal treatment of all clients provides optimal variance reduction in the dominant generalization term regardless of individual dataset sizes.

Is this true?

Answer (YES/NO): NO